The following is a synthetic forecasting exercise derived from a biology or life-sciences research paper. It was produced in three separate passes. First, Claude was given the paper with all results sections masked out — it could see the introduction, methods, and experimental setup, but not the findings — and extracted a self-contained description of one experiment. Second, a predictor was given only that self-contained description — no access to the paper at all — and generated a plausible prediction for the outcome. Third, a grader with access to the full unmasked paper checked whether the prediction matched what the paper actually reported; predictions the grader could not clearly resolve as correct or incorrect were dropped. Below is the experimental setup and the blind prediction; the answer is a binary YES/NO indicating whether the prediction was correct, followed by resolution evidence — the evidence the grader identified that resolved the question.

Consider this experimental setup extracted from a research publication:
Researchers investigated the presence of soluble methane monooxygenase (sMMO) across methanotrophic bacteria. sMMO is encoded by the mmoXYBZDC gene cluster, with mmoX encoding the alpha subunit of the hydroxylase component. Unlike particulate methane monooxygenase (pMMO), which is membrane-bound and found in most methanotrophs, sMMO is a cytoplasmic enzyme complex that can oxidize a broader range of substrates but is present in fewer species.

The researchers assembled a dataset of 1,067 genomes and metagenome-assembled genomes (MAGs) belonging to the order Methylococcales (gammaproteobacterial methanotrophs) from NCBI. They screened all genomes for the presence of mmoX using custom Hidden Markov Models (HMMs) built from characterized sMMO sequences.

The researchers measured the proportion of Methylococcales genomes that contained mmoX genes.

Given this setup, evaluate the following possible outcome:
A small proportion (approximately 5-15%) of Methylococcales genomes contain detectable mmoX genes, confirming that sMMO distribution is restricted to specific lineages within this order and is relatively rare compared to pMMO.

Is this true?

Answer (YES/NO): YES